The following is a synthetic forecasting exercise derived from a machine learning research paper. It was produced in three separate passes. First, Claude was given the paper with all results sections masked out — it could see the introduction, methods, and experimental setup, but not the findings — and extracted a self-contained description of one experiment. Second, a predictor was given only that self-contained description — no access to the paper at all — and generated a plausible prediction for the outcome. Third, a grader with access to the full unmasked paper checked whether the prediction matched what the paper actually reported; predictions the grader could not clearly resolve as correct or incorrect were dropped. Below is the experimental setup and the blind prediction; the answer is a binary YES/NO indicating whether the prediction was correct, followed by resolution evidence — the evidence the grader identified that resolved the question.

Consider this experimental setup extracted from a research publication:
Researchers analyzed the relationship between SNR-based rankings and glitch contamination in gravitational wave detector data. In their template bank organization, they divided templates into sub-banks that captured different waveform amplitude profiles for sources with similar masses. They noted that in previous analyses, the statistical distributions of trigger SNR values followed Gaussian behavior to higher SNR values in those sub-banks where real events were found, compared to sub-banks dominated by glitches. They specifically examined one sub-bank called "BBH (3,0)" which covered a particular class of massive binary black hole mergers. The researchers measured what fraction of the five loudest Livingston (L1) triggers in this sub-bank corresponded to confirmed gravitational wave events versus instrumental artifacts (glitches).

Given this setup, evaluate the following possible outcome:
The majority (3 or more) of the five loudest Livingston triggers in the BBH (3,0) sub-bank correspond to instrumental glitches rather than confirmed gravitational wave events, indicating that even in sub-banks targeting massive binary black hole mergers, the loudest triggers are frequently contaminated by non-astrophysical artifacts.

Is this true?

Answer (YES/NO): NO